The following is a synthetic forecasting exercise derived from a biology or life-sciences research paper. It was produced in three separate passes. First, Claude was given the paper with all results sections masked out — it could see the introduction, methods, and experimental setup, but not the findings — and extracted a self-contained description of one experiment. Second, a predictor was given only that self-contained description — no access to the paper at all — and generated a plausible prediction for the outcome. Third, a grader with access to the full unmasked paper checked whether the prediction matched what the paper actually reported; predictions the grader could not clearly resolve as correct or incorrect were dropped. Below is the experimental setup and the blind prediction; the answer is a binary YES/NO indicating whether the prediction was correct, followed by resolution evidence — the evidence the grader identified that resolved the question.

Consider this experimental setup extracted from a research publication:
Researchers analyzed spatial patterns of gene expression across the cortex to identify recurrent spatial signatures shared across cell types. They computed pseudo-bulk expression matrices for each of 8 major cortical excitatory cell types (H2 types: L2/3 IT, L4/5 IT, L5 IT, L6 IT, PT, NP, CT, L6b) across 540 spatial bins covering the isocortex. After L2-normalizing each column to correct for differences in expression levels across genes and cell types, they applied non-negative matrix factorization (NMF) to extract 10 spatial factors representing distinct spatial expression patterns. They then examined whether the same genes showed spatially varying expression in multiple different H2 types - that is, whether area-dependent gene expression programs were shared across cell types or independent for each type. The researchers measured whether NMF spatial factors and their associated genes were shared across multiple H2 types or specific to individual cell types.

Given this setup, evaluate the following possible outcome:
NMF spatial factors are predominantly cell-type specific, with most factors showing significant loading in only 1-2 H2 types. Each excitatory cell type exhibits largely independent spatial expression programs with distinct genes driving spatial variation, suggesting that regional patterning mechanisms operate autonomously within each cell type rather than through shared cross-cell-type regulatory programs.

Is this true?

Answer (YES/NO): NO